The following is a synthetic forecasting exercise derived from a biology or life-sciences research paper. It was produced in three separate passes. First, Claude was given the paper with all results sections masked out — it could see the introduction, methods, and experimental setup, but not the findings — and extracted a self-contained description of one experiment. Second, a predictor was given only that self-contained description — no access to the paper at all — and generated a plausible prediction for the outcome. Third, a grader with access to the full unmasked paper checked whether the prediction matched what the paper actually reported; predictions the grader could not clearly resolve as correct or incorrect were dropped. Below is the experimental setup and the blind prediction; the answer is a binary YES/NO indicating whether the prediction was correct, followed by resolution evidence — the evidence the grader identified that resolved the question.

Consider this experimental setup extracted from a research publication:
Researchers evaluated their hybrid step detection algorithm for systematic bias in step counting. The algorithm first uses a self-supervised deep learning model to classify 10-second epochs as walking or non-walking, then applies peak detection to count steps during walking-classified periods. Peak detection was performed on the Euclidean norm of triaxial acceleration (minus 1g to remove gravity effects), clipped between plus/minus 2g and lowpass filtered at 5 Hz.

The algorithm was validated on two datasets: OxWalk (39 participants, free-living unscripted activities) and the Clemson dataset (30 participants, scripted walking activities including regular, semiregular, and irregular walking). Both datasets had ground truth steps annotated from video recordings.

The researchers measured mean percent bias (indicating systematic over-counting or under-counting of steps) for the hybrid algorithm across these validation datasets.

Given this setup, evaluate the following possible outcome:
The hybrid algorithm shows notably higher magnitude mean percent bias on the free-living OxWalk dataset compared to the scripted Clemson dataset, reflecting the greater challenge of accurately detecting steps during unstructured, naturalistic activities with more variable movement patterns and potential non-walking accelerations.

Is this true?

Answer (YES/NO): NO